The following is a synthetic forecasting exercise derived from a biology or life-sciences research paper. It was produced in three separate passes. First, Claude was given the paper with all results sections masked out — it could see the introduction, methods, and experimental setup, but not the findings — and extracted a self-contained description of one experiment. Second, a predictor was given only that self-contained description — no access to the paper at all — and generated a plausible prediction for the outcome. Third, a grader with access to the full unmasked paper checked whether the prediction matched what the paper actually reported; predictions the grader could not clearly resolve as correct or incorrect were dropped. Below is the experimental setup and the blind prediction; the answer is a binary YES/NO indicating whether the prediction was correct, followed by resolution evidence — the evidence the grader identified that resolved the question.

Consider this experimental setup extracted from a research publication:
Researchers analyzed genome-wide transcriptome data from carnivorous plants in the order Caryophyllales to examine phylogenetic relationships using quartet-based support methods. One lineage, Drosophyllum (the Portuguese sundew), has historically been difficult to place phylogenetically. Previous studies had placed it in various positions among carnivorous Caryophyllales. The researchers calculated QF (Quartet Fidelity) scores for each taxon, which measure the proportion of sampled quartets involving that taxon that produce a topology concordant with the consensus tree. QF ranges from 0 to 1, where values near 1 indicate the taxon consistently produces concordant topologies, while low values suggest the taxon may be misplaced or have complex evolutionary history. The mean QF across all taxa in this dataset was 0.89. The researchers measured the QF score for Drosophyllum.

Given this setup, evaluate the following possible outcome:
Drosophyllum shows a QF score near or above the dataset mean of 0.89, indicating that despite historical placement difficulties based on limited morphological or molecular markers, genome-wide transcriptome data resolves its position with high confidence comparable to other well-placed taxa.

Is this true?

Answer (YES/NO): NO